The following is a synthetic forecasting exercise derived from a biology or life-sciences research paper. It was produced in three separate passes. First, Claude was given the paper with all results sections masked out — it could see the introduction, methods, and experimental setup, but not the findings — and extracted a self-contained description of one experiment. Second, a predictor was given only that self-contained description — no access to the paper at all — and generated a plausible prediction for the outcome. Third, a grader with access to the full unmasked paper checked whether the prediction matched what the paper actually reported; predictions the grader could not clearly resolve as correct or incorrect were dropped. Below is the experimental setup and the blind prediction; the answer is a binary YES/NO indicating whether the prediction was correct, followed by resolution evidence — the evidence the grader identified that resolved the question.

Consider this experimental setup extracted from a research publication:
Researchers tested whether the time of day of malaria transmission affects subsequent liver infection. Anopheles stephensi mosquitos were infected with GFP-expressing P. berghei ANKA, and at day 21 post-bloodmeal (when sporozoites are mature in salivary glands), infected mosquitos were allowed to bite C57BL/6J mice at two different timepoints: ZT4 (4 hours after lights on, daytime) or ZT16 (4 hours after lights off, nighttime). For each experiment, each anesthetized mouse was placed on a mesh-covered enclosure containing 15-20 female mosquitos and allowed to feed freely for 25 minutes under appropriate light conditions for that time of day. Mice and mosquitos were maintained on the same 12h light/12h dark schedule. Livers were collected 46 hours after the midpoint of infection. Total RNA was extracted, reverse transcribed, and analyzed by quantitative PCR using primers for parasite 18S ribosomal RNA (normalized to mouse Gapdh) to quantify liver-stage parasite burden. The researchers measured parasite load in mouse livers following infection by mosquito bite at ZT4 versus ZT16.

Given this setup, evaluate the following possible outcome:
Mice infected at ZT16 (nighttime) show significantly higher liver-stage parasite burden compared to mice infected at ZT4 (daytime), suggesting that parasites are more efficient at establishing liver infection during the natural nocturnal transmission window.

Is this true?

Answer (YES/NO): YES